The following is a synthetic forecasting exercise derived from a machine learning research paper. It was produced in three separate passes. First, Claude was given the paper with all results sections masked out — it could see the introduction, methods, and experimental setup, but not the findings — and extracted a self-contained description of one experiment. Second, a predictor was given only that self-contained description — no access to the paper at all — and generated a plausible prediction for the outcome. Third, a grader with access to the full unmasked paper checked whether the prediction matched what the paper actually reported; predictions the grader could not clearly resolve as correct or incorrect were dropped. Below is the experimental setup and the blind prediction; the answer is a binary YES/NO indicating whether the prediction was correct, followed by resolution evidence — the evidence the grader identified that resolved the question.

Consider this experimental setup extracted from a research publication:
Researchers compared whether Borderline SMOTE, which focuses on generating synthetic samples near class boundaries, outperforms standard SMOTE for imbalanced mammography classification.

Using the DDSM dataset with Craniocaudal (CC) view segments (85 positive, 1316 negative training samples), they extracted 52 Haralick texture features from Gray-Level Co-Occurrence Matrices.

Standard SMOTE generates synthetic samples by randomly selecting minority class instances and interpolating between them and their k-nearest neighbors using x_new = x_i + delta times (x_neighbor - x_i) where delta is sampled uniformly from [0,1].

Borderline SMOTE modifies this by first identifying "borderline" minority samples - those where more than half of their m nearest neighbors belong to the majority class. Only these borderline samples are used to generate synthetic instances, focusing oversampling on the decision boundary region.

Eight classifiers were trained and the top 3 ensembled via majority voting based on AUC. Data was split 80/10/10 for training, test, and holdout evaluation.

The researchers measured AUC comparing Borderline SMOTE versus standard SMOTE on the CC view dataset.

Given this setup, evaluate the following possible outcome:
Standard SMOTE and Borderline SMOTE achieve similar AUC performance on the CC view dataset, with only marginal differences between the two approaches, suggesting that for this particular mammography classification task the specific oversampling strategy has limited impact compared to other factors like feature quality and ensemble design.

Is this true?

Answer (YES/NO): NO